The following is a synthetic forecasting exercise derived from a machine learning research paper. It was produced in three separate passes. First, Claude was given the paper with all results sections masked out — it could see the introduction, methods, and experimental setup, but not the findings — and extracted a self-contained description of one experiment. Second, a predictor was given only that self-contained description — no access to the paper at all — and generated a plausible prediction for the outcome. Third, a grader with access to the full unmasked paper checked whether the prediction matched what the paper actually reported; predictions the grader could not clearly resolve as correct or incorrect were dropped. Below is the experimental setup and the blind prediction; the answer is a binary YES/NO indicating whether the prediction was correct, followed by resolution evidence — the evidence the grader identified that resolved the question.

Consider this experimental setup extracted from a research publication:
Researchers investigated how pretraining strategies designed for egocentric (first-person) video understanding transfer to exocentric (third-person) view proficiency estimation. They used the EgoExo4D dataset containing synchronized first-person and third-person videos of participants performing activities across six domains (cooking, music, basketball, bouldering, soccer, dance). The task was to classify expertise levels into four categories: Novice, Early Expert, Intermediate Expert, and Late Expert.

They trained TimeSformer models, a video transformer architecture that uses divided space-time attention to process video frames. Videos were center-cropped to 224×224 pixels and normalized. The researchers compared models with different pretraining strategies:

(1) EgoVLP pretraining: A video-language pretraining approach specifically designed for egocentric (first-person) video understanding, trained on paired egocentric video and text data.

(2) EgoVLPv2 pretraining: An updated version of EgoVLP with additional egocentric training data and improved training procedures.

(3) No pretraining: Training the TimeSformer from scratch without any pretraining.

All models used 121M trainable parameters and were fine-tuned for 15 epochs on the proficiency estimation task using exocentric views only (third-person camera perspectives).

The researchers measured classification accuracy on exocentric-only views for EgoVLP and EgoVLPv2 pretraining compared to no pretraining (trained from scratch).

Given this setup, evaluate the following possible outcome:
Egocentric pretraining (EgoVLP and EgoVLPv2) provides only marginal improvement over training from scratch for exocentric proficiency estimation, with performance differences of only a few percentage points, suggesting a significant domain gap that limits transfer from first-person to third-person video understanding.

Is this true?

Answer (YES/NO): NO